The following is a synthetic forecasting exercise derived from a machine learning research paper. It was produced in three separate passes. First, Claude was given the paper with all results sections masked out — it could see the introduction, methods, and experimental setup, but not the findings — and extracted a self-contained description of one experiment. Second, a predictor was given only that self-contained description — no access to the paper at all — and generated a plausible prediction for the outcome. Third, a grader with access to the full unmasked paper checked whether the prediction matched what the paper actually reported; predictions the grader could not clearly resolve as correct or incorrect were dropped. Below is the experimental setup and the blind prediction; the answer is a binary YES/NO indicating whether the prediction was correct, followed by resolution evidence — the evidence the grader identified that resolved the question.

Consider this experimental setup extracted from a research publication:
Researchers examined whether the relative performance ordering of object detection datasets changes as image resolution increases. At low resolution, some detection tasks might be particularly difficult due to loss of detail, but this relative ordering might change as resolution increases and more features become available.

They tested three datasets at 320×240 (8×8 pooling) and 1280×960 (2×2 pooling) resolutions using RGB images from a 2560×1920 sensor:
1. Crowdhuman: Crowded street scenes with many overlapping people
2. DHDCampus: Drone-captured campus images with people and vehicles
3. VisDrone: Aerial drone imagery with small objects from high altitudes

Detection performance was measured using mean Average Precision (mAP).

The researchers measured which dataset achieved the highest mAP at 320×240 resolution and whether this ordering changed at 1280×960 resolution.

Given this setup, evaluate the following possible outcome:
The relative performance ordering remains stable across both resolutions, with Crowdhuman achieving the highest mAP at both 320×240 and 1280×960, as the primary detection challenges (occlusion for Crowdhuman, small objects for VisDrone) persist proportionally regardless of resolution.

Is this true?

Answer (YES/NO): NO